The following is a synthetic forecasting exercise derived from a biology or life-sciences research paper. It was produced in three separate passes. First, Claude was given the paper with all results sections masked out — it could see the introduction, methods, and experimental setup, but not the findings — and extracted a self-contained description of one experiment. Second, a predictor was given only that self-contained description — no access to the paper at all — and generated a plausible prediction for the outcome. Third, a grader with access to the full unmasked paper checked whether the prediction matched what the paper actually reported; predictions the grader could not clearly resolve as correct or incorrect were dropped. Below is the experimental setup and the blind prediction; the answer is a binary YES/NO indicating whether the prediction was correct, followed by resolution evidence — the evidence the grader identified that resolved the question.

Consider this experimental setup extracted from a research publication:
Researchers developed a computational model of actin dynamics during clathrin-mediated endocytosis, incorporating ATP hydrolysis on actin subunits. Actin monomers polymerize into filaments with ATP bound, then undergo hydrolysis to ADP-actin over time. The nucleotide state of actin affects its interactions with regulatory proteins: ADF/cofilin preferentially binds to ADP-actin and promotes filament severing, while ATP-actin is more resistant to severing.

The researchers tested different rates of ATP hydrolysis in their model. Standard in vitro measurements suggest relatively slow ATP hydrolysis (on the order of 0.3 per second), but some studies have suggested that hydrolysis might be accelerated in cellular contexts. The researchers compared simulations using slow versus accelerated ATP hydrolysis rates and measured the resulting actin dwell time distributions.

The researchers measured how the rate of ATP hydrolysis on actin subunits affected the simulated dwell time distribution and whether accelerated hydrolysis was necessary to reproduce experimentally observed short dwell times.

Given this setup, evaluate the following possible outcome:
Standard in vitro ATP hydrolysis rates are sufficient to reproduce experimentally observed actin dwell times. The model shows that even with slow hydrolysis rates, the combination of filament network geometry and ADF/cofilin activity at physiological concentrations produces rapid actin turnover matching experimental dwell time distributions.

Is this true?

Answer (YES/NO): NO